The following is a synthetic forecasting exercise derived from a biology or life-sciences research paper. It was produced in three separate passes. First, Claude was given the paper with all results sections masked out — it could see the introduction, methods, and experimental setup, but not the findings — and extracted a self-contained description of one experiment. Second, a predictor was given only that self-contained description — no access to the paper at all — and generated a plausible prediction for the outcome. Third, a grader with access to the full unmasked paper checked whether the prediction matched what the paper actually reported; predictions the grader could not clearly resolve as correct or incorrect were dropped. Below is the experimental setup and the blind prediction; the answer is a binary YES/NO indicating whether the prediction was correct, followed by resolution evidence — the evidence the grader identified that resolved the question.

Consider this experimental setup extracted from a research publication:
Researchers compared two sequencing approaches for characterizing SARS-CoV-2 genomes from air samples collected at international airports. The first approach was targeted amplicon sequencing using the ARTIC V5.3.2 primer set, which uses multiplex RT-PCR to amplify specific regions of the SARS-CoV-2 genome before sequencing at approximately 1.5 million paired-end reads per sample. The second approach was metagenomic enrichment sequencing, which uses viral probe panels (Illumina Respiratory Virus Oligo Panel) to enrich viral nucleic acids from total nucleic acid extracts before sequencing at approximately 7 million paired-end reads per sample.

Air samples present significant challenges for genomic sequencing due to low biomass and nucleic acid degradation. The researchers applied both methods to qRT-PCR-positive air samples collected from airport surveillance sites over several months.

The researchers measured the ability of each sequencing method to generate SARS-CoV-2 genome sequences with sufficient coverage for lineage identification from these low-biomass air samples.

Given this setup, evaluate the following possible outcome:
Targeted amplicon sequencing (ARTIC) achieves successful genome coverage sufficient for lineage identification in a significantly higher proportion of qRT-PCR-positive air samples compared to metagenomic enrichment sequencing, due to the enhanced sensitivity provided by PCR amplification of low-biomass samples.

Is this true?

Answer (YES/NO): YES